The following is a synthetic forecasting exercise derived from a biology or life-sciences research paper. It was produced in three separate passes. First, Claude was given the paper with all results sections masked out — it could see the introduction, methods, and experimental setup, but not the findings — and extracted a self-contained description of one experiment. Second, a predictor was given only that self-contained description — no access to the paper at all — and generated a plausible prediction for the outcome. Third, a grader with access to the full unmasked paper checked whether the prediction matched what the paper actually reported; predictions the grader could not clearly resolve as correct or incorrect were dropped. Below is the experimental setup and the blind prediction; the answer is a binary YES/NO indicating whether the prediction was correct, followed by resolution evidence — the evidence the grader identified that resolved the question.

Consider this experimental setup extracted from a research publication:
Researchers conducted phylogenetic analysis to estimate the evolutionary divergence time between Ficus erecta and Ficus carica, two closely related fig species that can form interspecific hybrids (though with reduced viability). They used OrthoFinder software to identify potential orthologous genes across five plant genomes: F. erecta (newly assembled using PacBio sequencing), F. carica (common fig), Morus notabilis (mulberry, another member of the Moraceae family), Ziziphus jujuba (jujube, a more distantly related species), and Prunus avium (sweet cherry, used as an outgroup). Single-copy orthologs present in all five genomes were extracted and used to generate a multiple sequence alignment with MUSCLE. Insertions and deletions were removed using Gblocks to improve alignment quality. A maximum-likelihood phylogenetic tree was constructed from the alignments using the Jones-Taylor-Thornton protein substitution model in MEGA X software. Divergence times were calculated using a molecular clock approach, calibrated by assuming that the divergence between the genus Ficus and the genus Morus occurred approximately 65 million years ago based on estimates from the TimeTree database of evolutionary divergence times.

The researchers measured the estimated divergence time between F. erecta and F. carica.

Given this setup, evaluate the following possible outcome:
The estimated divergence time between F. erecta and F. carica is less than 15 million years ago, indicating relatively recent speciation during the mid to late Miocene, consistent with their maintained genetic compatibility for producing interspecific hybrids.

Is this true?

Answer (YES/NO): YES